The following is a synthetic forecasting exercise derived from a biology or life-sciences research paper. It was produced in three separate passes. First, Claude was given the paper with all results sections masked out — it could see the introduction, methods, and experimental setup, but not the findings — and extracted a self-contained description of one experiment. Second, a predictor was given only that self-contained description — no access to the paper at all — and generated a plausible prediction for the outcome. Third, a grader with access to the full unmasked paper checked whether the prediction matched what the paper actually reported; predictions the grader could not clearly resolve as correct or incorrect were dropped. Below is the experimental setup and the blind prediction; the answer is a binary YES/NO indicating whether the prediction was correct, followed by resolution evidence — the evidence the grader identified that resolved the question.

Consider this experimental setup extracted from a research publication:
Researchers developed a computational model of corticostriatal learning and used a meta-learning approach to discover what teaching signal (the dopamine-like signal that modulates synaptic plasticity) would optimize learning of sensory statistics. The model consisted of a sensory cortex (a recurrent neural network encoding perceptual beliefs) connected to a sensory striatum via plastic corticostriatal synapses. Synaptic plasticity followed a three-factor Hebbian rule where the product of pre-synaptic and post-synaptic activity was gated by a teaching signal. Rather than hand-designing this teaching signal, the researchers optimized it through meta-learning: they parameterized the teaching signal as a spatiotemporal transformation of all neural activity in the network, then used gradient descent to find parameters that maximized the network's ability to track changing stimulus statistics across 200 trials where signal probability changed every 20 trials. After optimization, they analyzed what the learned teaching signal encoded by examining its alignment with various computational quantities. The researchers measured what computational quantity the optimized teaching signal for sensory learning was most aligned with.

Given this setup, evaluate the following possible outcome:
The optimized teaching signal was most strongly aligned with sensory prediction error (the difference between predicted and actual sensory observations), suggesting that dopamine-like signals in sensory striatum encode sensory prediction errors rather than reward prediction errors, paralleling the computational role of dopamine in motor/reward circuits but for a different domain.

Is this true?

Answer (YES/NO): NO